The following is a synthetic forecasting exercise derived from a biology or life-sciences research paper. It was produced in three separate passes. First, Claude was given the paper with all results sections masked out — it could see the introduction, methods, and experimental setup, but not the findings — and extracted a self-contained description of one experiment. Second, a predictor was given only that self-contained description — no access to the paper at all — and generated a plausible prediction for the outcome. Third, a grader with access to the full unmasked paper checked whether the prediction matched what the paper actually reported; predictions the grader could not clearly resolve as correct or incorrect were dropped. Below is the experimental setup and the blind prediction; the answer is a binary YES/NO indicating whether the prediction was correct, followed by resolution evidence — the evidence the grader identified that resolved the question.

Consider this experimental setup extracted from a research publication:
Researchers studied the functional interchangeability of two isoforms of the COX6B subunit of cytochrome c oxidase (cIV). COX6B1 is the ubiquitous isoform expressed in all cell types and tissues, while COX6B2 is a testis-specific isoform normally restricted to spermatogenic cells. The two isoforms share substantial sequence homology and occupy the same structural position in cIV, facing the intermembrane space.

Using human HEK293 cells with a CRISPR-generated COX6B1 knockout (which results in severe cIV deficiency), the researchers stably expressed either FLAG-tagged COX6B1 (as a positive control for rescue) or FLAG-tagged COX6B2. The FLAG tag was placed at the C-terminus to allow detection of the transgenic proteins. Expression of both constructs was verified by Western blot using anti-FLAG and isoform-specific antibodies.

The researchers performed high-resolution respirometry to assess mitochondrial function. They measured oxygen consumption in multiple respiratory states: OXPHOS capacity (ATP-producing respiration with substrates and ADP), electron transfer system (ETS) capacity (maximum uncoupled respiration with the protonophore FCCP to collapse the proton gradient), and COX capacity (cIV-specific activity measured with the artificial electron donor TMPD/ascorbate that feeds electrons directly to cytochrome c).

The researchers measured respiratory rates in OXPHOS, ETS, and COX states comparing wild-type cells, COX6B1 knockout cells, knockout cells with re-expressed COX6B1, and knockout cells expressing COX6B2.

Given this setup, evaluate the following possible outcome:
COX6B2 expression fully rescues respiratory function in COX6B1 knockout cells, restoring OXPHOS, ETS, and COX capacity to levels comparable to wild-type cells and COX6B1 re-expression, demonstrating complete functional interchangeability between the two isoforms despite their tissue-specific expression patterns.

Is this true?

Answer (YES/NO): NO